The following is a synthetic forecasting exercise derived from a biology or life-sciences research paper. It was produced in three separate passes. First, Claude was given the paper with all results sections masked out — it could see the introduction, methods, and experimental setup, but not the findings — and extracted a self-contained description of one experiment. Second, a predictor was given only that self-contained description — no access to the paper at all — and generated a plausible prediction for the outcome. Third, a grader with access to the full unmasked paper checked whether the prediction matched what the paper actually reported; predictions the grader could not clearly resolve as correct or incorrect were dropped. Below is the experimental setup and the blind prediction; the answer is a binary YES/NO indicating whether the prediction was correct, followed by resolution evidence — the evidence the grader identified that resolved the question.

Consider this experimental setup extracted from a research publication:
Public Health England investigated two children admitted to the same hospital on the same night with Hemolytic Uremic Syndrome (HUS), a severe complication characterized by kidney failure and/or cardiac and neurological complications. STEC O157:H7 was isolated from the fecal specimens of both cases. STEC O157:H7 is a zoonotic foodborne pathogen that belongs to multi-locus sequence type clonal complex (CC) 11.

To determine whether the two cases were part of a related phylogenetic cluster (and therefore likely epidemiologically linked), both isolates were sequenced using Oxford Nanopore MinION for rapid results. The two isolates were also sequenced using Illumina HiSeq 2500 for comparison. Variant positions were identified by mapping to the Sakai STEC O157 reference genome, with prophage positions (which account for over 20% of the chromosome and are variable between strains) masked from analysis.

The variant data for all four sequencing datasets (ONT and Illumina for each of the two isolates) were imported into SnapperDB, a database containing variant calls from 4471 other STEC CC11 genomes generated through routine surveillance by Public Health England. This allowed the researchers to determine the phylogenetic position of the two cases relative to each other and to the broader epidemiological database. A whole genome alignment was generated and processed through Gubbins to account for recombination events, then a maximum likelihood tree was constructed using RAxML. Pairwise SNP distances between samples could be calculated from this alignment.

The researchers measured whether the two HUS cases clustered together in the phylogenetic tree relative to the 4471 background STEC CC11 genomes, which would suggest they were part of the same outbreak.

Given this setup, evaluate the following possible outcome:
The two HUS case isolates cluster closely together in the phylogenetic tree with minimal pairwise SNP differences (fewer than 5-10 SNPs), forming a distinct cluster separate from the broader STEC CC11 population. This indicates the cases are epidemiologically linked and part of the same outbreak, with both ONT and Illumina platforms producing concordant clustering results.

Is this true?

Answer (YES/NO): NO